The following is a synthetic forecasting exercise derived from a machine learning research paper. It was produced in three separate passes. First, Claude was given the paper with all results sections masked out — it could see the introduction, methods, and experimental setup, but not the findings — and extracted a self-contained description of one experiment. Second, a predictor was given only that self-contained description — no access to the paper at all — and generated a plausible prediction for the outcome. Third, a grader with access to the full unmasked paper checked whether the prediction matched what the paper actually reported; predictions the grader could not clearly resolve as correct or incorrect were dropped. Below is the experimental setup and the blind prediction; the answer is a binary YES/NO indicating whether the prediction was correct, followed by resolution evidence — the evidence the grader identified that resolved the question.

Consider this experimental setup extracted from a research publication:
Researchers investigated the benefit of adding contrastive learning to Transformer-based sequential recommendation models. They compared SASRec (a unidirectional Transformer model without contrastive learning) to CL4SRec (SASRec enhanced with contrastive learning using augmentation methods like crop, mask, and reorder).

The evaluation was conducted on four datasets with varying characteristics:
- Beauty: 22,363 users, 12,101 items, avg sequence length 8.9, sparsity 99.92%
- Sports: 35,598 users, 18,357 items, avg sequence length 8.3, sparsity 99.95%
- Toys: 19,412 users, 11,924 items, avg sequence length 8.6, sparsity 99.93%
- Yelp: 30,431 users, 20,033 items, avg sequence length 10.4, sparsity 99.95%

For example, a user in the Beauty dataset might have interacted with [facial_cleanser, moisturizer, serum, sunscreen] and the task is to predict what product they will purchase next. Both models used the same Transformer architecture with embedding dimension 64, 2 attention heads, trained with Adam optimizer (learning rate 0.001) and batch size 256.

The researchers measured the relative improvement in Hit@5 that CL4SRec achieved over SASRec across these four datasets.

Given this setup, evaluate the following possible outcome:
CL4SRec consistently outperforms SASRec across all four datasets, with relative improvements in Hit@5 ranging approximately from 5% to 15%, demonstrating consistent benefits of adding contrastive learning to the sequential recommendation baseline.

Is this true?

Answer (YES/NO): NO